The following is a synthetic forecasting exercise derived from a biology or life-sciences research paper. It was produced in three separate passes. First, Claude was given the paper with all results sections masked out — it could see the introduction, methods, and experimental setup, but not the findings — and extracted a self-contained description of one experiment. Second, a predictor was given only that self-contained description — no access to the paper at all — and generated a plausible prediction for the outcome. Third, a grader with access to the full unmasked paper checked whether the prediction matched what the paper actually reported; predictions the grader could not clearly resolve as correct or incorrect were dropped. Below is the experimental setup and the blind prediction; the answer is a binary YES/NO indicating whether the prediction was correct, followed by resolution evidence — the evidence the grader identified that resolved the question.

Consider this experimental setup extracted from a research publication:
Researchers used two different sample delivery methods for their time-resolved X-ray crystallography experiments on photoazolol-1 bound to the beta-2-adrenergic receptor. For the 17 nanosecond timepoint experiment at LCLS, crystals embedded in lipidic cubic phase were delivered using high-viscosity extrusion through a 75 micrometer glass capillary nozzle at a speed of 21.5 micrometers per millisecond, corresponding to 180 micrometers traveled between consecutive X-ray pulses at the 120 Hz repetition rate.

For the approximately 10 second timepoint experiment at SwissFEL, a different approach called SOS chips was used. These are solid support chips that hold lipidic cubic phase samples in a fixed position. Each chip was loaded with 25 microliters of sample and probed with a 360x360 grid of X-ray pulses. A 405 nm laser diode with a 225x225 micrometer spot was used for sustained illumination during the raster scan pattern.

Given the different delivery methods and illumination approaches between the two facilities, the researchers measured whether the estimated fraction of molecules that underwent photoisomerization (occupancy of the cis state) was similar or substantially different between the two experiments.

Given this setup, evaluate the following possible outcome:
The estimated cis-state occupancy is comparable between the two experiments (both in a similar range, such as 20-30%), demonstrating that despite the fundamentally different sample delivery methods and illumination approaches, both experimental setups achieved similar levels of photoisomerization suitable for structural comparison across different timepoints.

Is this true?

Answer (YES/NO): NO